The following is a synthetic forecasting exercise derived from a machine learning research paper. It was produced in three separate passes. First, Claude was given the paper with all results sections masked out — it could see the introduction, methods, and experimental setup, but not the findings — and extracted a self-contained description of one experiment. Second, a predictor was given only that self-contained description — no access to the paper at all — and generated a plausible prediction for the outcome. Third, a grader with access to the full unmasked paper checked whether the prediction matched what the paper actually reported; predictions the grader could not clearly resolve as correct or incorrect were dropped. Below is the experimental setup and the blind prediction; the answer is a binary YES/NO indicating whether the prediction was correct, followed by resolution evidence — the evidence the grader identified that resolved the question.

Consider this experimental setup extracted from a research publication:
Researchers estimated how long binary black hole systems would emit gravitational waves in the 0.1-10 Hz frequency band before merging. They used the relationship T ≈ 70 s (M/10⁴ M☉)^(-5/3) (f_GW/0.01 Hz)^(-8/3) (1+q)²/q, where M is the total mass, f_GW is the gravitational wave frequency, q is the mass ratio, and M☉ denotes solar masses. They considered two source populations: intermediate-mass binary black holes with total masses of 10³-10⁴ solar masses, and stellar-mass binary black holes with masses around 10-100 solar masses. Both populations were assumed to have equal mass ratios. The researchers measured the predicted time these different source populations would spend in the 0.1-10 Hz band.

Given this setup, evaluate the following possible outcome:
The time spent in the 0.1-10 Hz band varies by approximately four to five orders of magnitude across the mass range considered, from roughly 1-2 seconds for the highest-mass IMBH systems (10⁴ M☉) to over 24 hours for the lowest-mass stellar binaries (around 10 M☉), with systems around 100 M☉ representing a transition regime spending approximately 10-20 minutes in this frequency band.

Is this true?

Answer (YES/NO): NO